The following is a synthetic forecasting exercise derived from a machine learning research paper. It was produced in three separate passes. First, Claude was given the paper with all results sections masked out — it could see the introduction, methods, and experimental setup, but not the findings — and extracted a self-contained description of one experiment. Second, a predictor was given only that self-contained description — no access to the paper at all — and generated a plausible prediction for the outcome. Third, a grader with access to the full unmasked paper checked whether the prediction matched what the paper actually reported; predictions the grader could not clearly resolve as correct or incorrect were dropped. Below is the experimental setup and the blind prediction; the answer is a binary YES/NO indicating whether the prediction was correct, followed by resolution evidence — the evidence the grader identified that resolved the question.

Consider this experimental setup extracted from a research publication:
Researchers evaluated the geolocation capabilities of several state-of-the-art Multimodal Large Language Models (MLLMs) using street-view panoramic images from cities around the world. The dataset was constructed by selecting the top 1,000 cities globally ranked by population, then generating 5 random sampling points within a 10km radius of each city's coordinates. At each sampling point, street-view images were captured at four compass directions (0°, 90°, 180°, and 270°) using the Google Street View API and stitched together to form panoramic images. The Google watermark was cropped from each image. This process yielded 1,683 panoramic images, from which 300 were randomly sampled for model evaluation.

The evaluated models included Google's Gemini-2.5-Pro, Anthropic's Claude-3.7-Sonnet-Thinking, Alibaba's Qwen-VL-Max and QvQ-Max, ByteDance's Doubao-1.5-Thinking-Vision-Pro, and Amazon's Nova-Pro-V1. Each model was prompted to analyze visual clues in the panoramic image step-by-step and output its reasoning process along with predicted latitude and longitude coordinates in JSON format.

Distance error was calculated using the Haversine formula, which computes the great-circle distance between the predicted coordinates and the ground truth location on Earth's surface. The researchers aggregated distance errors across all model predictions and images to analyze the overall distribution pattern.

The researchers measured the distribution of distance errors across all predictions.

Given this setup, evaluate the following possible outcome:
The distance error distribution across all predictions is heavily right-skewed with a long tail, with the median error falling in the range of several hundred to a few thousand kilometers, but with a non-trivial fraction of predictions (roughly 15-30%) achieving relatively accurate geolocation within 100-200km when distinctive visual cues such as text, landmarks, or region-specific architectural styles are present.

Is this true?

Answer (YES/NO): NO